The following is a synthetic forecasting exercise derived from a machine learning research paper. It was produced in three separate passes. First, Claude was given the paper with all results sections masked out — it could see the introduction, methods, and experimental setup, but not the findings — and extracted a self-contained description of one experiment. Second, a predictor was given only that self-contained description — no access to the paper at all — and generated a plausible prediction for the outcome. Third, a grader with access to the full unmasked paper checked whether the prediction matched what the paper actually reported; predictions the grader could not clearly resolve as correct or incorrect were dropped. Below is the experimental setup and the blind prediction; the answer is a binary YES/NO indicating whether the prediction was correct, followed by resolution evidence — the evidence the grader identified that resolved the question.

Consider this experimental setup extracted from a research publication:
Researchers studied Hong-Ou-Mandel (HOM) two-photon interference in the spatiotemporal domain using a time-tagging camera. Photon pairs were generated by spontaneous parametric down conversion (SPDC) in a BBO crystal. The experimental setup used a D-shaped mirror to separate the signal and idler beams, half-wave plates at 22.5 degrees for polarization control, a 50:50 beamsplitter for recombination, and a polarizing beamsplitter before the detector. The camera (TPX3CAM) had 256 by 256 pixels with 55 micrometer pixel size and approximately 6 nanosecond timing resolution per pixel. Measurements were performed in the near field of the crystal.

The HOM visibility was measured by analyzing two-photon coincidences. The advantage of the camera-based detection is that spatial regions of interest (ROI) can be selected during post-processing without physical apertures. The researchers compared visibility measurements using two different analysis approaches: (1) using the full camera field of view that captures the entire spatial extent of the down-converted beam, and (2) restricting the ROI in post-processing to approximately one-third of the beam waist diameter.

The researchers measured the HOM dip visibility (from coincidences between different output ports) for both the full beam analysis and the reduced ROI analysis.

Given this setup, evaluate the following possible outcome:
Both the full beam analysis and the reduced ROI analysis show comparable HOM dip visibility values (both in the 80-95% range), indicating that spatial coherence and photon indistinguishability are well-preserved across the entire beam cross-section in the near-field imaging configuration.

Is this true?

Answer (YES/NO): NO